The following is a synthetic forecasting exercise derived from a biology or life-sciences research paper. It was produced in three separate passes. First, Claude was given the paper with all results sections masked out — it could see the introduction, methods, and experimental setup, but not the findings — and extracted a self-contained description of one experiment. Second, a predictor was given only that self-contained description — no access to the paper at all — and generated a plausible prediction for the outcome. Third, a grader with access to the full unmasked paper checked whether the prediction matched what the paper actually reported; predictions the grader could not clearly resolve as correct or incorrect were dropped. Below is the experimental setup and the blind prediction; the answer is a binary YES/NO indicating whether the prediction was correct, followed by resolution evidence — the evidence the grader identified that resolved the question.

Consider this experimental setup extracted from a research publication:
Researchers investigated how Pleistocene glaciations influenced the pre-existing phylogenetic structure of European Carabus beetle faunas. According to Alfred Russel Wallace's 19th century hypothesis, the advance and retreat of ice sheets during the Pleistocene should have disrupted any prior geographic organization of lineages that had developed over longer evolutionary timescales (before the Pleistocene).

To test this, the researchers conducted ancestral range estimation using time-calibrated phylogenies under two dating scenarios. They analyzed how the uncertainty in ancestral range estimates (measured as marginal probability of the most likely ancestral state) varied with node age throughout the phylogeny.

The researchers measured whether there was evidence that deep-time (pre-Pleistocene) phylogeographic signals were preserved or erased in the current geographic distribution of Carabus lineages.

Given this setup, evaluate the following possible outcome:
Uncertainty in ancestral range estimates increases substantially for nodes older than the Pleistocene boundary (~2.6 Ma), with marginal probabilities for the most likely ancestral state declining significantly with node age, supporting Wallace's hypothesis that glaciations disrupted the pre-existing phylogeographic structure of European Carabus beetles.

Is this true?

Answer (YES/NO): YES